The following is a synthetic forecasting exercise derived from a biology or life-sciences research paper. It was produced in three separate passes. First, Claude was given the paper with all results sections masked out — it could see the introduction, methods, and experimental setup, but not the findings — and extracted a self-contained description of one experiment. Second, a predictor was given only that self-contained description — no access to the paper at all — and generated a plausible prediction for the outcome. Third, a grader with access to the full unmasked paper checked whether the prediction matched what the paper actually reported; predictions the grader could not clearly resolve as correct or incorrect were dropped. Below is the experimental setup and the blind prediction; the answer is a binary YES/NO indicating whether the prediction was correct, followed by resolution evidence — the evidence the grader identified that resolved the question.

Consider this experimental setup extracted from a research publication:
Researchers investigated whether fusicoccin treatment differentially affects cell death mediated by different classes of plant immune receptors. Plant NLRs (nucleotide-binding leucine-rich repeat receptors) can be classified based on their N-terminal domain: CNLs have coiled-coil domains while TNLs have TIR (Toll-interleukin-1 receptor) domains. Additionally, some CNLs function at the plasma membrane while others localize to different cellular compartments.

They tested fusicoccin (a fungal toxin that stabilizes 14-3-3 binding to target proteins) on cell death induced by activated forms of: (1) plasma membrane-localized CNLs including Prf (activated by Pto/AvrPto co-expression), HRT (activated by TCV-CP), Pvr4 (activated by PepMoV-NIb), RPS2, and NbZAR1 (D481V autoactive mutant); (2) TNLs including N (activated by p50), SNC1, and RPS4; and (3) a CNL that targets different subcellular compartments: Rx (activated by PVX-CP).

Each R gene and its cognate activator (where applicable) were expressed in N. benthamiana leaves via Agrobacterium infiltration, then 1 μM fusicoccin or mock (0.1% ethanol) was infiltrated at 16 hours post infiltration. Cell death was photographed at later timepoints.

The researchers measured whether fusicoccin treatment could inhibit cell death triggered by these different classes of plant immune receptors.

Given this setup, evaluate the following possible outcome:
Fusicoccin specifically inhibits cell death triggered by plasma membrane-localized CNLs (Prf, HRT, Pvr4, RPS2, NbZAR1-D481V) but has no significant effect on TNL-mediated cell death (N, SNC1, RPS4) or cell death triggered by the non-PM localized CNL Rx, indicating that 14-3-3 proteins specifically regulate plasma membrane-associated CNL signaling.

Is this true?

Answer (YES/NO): YES